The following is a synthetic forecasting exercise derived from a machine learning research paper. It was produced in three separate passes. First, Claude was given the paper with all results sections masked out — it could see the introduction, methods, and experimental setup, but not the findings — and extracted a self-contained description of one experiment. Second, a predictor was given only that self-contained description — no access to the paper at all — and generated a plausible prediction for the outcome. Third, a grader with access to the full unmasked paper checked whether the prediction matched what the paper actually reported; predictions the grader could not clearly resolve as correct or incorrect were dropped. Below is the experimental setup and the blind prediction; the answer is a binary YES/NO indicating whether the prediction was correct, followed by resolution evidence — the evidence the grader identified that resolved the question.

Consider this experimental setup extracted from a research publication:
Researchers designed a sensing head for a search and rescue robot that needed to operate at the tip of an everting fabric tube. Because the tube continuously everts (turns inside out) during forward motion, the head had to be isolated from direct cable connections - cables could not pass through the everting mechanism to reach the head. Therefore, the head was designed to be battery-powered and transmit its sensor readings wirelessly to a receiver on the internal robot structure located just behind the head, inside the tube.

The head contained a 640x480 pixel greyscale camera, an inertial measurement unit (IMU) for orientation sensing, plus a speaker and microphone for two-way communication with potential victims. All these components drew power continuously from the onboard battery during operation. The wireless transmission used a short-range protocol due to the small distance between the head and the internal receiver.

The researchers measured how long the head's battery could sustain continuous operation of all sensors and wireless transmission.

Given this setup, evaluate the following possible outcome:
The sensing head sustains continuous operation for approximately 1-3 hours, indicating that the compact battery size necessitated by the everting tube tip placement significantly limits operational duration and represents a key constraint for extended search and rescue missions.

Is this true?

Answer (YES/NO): YES